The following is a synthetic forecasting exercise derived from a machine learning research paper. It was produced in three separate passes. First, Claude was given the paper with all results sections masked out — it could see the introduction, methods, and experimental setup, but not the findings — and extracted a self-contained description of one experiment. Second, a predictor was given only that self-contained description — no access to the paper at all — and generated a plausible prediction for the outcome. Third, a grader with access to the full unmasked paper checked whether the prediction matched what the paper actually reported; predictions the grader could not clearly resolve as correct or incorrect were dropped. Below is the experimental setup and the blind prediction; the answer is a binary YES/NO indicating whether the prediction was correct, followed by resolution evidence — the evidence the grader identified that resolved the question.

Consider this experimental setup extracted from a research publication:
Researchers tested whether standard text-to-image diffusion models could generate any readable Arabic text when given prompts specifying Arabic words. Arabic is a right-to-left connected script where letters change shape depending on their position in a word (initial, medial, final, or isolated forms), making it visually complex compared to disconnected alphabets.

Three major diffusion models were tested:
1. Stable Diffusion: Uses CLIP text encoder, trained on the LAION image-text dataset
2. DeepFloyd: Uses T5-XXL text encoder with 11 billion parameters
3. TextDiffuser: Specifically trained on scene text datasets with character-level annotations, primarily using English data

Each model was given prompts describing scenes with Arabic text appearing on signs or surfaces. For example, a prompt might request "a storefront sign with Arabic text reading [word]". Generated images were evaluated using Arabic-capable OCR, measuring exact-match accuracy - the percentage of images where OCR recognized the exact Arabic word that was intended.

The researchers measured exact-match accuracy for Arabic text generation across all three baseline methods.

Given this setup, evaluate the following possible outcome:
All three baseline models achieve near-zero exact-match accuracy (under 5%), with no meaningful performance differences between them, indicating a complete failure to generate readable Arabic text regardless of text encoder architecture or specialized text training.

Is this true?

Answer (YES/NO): YES